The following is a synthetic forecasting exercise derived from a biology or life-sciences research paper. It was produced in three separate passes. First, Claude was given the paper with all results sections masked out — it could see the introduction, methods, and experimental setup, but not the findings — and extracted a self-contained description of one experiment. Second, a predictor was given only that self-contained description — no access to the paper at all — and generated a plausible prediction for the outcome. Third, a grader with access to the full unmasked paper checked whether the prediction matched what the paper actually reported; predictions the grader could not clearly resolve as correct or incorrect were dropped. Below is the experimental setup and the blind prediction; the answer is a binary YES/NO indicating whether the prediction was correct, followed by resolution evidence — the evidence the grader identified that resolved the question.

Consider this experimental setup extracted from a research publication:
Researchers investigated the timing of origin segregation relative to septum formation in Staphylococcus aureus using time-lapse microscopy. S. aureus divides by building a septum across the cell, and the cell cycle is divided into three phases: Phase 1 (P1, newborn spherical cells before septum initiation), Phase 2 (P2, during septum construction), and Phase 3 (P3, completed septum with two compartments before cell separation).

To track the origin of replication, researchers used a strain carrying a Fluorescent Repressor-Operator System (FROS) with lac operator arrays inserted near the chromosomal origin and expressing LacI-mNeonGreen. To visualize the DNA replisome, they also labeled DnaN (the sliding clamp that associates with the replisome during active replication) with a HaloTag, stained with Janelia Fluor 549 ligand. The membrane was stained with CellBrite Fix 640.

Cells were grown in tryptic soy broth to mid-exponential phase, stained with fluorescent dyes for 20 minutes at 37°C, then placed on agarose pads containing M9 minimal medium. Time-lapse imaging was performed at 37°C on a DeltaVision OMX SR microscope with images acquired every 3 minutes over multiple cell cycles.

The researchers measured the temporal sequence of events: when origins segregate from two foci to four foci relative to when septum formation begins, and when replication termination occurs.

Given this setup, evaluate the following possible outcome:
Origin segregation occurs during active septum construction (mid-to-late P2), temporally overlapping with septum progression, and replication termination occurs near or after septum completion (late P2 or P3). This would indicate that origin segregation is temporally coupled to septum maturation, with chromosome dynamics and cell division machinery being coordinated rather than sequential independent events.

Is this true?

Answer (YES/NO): NO